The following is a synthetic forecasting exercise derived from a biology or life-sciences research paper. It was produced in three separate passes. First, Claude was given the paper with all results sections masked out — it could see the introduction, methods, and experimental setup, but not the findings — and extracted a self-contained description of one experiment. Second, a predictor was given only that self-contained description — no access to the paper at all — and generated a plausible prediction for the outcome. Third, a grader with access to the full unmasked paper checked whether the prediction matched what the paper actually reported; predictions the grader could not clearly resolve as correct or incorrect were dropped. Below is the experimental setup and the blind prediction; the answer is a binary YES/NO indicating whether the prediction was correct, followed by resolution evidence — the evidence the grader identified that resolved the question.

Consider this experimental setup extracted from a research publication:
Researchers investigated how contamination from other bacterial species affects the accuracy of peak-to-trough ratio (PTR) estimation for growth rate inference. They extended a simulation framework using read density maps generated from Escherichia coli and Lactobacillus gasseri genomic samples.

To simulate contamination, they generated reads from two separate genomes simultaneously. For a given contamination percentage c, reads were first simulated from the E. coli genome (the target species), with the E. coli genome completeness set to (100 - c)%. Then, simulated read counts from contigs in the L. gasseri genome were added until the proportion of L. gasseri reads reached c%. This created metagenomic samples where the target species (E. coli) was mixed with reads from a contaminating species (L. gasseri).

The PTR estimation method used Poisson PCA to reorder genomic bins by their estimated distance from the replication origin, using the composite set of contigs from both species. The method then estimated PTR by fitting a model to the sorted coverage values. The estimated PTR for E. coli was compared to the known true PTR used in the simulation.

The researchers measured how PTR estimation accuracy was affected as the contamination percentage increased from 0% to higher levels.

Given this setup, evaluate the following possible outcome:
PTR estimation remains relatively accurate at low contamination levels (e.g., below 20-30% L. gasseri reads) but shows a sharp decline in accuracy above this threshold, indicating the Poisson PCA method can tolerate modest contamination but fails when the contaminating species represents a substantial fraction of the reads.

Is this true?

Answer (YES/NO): NO